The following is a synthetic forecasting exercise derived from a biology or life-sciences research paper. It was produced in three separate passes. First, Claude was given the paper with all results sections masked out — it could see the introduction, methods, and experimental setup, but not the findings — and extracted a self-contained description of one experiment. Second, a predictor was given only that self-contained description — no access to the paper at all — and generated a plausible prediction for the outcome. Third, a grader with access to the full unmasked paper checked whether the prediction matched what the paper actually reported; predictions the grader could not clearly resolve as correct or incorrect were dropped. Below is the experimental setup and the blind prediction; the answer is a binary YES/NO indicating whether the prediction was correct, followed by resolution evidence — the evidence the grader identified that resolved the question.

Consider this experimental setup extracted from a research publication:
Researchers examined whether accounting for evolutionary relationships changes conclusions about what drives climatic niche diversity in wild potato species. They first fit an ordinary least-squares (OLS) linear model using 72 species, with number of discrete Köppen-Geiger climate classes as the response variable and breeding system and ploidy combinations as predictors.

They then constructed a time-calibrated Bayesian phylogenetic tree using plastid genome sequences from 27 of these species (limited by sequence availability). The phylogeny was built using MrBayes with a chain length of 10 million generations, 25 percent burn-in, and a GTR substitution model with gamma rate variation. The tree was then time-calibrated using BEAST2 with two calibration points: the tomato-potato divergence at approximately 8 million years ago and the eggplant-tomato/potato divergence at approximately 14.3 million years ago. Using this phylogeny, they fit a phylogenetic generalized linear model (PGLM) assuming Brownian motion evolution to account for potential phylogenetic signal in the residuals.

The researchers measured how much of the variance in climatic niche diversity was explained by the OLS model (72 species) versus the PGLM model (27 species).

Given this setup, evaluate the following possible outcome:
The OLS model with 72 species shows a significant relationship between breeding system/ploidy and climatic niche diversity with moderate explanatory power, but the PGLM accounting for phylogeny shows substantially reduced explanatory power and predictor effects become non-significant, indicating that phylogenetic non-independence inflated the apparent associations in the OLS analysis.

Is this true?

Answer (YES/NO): NO